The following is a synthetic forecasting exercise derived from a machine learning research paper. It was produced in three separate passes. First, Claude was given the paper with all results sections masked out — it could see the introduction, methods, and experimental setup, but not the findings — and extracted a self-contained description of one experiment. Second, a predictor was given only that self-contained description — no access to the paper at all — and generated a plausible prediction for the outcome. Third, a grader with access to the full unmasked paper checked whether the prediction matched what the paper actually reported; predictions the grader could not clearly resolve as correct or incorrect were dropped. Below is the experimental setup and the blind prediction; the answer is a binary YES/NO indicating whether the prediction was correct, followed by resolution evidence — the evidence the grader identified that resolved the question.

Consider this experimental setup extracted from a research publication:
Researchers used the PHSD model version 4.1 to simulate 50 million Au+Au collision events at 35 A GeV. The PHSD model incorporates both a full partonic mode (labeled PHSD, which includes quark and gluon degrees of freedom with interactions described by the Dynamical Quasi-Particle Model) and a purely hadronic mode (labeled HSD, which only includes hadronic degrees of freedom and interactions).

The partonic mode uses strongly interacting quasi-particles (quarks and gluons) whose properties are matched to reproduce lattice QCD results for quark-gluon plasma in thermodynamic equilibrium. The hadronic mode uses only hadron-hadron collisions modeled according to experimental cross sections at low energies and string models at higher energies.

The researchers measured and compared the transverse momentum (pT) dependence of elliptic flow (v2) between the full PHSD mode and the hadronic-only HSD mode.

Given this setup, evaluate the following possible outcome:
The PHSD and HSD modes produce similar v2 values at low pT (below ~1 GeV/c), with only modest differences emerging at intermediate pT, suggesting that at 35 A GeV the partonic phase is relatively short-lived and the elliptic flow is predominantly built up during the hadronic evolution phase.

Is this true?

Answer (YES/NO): NO